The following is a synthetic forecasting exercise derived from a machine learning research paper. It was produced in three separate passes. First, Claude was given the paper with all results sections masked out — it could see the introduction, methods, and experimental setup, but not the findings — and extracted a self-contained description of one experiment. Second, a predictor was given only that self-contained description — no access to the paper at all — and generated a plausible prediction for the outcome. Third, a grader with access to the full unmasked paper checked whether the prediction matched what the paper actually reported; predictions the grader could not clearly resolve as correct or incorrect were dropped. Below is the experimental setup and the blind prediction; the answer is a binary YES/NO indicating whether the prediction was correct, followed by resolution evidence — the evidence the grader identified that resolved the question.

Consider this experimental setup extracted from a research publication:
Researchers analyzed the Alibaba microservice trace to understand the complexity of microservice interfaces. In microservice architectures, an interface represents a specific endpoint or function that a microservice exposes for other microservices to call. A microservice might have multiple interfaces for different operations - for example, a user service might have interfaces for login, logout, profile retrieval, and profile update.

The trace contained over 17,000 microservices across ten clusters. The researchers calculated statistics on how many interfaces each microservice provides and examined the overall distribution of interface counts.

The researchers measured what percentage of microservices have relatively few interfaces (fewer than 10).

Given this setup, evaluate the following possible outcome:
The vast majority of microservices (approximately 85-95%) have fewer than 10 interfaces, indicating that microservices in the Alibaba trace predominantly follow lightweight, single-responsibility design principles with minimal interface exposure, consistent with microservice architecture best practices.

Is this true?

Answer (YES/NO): YES